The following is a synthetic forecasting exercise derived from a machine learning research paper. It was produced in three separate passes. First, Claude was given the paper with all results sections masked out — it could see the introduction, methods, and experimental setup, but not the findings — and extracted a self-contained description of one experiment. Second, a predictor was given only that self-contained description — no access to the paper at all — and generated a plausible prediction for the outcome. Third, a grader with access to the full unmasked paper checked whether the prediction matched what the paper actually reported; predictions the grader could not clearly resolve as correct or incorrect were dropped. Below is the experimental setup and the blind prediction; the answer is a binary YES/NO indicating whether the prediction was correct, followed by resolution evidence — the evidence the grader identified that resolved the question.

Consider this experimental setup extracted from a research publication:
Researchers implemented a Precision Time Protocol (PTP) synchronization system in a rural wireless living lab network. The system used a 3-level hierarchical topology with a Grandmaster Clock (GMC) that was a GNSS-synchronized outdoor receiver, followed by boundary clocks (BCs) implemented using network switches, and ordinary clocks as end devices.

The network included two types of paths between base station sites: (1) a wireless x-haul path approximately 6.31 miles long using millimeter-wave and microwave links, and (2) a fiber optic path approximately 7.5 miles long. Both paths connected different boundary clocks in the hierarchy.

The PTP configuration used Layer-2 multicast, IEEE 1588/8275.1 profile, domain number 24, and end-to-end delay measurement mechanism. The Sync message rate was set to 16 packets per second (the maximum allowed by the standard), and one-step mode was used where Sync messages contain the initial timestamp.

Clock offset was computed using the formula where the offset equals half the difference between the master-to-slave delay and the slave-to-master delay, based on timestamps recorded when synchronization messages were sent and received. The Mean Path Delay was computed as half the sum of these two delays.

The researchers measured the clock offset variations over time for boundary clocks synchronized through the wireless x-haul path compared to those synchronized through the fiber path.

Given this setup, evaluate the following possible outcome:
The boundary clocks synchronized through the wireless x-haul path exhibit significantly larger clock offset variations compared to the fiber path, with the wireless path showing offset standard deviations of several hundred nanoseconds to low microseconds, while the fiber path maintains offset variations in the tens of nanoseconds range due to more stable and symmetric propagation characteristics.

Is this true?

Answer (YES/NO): YES